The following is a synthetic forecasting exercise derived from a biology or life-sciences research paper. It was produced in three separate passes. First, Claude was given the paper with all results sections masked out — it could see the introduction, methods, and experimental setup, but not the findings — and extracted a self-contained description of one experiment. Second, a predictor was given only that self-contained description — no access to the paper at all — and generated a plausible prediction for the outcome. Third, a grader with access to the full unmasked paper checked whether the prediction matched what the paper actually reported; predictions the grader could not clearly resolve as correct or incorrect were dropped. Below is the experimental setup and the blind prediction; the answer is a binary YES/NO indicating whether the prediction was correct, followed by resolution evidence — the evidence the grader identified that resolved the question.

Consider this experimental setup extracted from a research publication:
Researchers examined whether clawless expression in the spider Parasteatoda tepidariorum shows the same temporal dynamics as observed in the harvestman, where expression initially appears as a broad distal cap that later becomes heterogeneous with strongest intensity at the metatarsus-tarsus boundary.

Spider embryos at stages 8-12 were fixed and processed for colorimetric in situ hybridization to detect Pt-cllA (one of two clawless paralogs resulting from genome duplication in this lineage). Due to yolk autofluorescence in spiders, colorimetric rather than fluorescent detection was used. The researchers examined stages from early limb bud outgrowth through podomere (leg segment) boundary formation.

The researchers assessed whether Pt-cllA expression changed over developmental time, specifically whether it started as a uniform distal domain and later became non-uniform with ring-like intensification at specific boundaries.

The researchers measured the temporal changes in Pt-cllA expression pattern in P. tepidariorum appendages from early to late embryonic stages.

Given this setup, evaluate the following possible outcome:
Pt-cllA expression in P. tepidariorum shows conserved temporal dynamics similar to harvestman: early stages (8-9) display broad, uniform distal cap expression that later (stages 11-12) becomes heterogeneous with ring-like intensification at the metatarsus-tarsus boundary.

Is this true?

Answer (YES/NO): YES